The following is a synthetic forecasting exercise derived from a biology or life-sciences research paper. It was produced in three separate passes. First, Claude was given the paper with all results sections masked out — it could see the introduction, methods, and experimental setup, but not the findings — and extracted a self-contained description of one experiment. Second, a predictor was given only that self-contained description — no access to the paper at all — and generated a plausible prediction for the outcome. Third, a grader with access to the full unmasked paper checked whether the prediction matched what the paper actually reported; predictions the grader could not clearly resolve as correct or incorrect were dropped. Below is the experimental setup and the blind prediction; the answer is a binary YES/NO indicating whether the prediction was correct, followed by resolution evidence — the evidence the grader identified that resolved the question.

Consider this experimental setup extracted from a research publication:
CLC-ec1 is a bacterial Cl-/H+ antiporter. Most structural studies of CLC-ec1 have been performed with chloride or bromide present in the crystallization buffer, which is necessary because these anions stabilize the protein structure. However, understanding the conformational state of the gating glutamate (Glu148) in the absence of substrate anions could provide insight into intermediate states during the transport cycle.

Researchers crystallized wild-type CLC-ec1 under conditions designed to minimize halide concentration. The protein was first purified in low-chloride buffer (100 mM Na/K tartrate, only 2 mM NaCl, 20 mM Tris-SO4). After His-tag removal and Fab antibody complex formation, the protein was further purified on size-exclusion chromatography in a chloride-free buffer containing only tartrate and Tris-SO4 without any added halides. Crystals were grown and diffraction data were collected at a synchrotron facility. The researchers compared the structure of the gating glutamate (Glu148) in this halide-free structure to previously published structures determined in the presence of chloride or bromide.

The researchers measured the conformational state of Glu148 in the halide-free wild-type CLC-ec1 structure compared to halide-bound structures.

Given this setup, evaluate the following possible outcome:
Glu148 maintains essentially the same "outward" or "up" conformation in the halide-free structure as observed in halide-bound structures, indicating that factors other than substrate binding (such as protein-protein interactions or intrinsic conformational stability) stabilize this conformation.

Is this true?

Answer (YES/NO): NO